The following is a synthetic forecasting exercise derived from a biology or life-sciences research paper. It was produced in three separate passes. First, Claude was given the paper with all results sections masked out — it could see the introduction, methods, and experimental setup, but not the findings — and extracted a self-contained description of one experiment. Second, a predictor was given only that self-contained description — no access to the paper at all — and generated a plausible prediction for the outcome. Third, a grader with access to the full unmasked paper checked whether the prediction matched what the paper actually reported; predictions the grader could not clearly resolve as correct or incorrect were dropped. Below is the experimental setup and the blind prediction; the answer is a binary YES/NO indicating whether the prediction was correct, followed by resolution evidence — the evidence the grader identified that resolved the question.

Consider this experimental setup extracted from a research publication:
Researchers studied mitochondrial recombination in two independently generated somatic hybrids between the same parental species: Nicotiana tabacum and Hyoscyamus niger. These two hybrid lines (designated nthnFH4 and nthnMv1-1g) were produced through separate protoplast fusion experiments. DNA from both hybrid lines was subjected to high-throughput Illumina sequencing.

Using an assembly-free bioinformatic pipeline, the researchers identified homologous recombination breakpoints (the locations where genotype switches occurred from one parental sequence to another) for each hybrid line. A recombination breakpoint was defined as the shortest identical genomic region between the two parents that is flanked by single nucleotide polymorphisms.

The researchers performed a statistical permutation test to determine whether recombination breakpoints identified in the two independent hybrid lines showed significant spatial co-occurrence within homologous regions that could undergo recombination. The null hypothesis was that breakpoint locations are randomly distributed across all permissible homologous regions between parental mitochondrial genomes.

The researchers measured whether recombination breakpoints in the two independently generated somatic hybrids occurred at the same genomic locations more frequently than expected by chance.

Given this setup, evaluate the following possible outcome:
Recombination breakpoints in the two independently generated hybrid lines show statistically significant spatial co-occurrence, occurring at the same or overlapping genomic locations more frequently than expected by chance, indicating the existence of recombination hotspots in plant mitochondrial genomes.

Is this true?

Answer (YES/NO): YES